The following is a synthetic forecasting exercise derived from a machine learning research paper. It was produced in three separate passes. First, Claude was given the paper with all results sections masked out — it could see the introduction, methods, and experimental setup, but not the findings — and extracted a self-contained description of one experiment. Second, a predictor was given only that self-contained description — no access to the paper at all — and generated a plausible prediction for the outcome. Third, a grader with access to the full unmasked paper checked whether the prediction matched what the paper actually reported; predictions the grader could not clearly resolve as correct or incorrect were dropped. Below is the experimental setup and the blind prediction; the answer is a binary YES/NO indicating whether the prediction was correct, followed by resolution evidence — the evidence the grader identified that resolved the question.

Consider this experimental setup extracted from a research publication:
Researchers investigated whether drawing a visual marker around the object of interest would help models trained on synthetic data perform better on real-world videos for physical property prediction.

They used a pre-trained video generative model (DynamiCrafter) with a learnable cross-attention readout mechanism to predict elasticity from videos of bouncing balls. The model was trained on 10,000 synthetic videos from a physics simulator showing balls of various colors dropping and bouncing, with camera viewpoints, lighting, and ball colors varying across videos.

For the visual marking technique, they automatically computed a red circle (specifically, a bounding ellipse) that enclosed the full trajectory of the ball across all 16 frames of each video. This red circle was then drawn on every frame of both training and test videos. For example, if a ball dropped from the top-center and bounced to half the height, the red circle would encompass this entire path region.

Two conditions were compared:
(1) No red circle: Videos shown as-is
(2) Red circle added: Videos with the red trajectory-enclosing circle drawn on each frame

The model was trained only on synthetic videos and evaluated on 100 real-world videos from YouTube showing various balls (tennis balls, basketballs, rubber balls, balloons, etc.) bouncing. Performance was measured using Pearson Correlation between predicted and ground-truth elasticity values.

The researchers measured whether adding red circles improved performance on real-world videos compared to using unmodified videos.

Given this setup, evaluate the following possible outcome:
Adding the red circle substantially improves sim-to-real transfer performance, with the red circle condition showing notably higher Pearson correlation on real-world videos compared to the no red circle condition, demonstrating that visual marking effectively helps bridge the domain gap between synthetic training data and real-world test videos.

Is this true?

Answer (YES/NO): NO